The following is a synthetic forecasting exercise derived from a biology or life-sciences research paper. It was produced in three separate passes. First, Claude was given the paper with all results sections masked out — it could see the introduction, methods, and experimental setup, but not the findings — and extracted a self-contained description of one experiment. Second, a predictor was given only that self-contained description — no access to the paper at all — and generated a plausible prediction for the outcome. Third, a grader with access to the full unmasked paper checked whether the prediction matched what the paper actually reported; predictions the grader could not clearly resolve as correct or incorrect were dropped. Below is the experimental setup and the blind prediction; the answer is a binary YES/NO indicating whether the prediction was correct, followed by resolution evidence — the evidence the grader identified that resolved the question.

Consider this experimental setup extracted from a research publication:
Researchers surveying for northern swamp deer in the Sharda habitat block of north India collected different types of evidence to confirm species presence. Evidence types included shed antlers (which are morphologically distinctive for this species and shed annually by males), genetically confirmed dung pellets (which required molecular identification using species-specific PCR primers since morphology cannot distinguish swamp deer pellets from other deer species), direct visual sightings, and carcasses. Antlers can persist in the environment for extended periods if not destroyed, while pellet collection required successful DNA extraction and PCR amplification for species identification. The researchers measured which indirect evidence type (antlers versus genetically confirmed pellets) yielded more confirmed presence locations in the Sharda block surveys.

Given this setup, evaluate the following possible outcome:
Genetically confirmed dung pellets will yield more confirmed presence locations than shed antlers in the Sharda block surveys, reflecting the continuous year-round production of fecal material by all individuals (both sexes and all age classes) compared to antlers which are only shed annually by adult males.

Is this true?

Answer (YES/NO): NO